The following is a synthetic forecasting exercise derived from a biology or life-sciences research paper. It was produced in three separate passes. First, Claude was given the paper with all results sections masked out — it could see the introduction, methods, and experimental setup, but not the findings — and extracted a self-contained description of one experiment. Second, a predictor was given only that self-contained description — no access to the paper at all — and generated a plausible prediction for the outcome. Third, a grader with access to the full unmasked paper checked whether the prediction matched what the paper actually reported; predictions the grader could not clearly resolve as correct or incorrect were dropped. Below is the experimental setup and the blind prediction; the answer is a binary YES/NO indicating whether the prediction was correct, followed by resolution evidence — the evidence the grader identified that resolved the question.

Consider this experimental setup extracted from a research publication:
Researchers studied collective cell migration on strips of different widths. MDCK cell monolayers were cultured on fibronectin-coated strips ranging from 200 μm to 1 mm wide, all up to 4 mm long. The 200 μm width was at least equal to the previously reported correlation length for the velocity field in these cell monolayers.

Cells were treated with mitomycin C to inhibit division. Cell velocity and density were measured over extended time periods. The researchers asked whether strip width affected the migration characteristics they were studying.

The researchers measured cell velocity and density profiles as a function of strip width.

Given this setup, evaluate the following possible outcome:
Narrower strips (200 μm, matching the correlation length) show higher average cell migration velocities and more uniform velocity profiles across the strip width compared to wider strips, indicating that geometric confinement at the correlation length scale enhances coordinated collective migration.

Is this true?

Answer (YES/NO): NO